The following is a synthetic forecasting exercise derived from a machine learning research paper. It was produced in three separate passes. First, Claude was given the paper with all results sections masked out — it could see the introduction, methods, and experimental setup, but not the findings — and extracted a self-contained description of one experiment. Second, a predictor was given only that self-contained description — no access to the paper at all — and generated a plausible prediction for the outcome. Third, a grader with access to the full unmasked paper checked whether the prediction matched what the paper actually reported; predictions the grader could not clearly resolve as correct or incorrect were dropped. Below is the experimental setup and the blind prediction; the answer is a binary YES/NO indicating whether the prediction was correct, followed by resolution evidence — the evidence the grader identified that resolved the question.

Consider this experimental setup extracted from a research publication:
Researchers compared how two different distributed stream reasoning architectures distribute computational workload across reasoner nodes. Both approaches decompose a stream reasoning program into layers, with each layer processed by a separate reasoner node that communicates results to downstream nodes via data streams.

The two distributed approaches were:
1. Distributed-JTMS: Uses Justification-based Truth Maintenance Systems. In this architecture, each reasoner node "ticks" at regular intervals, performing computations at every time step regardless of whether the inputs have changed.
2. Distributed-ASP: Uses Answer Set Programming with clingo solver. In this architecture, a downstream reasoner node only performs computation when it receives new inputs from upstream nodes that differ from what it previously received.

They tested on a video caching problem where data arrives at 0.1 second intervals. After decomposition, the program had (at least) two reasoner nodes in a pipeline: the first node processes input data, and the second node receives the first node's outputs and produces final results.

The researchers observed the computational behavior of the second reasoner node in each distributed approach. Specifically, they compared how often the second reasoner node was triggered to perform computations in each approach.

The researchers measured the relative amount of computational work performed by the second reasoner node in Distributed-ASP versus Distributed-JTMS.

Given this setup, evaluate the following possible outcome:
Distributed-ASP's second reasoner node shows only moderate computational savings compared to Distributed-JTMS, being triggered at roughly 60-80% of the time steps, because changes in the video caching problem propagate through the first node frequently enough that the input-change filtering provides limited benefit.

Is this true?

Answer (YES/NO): NO